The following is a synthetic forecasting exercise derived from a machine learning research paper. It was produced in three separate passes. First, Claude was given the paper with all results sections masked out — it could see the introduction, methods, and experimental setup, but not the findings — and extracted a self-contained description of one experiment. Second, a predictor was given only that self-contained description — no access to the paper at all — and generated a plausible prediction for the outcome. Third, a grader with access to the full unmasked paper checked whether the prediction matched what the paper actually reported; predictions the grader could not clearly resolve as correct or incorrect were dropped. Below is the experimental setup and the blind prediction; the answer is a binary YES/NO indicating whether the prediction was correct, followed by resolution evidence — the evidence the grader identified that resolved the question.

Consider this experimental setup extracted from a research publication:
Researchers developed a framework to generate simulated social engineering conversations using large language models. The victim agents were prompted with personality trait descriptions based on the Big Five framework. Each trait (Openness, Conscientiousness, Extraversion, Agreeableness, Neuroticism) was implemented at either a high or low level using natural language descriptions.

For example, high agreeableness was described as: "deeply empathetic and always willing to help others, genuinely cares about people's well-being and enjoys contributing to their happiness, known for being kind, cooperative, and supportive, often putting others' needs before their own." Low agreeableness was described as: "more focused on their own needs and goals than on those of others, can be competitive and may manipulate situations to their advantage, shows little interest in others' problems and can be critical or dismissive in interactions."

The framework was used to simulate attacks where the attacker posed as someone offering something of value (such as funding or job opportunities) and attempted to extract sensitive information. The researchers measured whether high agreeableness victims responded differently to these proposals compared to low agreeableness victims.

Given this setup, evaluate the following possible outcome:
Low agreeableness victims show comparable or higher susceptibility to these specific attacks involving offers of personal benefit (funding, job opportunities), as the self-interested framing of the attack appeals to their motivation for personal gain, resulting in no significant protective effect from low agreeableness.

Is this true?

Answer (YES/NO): NO